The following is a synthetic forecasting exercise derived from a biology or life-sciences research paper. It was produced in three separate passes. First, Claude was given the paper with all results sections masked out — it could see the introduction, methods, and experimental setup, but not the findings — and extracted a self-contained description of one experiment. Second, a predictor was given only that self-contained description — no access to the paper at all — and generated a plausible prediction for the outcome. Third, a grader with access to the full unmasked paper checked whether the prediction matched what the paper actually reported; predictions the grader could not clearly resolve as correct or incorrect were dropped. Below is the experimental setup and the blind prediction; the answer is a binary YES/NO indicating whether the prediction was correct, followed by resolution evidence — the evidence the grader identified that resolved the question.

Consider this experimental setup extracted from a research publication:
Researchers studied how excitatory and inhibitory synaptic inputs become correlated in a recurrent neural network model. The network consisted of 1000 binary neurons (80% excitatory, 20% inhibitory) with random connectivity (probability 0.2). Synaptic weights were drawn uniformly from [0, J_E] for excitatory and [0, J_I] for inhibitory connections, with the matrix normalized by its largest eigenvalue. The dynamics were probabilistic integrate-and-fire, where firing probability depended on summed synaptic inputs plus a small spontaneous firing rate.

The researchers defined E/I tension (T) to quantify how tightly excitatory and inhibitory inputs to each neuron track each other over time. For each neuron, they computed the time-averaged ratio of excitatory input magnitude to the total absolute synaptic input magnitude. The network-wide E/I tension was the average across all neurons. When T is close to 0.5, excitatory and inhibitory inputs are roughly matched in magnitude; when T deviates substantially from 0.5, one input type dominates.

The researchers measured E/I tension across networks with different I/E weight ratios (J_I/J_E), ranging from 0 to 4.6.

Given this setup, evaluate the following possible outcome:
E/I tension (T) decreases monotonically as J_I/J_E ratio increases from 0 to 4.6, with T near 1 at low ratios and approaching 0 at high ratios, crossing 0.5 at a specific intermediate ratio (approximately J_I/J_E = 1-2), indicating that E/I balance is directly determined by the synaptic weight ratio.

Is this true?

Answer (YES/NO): NO